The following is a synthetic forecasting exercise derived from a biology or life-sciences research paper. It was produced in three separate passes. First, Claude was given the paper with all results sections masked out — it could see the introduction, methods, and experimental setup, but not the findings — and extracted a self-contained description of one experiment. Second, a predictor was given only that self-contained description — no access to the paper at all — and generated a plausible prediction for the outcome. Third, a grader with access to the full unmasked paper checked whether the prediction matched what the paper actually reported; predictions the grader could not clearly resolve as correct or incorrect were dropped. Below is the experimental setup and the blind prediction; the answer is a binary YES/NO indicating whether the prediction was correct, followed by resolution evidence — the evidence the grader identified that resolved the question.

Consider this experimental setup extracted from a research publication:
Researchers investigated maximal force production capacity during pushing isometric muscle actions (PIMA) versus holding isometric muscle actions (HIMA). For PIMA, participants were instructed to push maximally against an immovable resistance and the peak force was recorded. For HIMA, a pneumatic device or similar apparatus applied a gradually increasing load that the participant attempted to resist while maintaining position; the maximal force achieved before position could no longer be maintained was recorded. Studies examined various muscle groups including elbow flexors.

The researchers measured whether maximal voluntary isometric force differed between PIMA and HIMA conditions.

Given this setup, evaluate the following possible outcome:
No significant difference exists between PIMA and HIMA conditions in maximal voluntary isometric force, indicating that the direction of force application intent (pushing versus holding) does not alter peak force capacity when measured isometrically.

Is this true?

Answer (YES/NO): NO